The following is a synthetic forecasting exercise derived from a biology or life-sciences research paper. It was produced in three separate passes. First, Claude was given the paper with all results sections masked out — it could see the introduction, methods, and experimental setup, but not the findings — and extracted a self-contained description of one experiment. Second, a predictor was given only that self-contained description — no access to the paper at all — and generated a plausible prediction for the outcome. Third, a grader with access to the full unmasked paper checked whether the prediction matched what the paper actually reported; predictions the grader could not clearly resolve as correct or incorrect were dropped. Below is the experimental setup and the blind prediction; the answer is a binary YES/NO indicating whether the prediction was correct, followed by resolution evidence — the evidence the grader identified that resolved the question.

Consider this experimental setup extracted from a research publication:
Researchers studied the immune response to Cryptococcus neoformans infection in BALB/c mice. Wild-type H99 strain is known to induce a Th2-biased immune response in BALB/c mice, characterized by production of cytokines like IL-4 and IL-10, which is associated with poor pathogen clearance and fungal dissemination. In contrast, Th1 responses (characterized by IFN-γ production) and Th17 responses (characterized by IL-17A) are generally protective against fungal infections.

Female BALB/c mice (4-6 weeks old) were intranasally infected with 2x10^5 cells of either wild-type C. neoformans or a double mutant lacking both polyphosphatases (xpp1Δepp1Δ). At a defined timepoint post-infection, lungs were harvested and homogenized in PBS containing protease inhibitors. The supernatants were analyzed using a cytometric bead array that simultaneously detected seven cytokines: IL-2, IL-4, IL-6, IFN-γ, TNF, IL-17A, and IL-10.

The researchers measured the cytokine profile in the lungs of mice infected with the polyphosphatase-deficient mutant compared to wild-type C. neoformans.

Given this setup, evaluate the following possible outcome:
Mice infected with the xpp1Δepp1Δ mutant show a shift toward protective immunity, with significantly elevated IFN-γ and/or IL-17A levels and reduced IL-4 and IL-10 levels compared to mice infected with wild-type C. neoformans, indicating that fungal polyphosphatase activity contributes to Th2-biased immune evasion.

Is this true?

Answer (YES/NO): NO